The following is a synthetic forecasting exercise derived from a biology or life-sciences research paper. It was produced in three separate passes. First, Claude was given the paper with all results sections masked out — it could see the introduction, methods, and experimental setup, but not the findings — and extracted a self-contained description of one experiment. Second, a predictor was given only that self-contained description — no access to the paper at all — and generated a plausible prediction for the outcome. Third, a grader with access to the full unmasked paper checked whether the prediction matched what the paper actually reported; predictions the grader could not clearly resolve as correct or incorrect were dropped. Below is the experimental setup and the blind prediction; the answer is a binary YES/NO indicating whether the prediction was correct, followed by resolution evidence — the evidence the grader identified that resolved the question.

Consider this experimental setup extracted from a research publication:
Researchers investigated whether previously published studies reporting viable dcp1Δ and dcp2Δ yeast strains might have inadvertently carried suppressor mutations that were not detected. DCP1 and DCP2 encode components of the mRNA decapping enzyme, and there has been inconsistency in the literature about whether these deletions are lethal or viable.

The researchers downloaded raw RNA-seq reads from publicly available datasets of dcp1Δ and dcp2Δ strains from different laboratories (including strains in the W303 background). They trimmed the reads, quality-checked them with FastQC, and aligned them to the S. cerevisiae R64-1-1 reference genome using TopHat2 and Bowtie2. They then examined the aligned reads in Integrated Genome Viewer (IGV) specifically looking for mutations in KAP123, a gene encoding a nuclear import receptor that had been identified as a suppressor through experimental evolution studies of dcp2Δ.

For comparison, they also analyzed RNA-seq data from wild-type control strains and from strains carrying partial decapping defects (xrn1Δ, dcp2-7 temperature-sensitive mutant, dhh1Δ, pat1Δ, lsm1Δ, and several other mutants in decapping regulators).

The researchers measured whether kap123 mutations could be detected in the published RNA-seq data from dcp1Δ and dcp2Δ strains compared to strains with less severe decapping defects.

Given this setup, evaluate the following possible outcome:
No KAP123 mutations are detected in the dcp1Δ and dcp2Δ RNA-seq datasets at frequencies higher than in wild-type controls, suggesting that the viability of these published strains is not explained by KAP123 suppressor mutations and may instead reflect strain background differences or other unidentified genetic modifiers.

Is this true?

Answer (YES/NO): NO